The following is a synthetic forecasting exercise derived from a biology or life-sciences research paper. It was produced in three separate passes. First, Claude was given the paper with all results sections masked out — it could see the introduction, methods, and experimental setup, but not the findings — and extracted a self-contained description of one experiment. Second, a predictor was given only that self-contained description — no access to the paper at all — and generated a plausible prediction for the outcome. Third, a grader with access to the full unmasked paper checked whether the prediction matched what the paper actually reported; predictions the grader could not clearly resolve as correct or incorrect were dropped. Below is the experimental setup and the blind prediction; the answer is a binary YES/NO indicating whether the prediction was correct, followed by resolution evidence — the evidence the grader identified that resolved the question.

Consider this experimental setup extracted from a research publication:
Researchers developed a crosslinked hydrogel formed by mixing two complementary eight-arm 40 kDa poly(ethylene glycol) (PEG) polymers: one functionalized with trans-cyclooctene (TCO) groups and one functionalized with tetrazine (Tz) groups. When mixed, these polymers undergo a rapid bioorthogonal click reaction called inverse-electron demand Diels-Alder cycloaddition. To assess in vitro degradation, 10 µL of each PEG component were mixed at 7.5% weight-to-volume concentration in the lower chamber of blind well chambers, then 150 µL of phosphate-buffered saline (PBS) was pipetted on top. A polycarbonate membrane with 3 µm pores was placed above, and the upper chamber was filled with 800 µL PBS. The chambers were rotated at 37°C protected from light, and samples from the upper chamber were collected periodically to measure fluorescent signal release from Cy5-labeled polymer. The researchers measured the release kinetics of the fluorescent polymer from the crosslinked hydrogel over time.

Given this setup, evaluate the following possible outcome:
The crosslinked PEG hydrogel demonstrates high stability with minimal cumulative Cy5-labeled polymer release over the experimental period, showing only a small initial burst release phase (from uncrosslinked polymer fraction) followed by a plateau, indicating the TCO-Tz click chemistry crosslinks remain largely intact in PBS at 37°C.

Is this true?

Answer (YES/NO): YES